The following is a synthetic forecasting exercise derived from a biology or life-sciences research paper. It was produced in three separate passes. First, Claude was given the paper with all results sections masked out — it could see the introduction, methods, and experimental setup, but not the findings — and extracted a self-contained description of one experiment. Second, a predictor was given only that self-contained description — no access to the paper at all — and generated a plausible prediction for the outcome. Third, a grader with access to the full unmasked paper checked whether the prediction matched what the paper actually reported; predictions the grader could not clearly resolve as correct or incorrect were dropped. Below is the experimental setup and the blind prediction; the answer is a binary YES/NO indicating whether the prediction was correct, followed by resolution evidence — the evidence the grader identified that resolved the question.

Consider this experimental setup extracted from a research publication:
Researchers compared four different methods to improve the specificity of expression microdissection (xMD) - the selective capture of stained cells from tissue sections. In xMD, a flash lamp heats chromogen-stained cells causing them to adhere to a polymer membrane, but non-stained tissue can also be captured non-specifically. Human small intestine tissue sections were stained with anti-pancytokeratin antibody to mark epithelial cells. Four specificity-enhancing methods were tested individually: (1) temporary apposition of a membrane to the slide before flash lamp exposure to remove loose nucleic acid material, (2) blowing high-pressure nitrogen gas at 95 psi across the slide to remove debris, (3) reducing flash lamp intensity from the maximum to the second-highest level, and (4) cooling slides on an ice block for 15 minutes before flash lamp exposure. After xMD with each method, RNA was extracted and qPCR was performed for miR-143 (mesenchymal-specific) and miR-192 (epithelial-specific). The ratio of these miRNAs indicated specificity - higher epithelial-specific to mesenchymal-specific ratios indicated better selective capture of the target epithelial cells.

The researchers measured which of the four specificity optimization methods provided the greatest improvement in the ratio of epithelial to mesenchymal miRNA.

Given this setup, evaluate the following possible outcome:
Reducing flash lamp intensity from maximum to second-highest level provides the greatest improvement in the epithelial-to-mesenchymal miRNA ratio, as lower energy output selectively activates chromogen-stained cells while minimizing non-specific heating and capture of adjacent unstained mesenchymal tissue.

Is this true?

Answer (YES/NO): NO